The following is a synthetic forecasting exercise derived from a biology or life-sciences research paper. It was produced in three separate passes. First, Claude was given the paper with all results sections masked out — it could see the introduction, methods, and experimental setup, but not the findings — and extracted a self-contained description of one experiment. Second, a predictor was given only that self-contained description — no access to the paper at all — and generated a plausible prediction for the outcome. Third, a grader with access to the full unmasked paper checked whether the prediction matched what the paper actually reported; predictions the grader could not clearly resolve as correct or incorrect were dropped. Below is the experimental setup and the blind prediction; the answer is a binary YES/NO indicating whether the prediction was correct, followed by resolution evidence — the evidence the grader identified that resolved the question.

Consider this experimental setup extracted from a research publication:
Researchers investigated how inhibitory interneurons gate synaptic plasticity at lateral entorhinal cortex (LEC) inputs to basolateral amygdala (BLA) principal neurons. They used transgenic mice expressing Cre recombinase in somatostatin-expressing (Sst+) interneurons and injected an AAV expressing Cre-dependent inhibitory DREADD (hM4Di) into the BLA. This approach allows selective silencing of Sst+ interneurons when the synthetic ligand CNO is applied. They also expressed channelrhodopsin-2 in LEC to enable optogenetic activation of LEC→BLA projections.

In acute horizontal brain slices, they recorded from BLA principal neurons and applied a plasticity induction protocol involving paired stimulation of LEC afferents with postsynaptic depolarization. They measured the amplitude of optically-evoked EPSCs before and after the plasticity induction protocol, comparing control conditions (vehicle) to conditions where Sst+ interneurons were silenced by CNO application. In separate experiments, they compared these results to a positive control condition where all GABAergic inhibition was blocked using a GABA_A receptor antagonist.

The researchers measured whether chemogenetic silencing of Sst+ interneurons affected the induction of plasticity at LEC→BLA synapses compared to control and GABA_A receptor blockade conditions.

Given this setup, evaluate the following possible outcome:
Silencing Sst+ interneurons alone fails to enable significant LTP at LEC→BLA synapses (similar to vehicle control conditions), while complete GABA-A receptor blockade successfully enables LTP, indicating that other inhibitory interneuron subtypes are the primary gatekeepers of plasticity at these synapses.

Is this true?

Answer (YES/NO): NO